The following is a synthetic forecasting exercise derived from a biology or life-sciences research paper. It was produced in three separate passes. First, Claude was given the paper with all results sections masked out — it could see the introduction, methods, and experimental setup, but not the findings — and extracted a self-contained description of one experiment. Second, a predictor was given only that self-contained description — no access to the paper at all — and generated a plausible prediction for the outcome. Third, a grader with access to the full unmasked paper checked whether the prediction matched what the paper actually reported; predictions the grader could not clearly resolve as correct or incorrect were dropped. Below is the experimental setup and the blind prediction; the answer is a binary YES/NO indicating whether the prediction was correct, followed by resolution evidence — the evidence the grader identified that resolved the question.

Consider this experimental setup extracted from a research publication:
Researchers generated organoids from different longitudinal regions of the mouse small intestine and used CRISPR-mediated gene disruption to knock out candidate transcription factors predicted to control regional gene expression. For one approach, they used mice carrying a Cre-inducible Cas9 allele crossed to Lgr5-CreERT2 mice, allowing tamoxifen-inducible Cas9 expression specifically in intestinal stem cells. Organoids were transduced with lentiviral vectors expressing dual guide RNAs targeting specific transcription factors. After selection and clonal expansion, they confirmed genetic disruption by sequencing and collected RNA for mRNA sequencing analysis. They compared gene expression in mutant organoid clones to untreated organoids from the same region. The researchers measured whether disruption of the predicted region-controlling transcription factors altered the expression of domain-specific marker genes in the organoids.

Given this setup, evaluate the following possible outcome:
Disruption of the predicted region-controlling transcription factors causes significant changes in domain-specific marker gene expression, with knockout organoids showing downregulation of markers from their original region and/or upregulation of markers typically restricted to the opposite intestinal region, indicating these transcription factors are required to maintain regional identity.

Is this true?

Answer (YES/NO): YES